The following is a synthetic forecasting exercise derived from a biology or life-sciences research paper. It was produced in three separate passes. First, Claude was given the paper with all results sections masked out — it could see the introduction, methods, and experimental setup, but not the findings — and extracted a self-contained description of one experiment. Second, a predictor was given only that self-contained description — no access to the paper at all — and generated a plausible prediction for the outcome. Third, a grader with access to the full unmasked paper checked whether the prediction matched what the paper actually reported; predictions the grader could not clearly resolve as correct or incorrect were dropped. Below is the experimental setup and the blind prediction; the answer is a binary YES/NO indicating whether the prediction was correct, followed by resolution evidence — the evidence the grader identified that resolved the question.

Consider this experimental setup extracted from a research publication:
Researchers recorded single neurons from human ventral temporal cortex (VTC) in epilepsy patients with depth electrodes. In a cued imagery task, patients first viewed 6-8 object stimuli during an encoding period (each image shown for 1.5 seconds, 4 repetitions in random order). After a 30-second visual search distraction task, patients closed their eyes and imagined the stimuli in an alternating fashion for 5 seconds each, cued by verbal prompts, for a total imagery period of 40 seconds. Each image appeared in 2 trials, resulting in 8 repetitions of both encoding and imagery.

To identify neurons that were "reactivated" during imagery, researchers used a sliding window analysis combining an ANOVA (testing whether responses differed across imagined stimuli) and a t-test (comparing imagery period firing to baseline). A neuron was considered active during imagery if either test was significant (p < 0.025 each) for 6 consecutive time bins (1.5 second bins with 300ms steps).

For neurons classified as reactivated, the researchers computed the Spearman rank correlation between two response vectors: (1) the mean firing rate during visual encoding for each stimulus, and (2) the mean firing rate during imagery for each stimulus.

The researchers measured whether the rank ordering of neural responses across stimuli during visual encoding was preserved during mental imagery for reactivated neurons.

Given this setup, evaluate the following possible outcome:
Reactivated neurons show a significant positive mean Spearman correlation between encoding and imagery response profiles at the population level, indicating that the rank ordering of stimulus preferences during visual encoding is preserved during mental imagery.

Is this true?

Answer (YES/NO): YES